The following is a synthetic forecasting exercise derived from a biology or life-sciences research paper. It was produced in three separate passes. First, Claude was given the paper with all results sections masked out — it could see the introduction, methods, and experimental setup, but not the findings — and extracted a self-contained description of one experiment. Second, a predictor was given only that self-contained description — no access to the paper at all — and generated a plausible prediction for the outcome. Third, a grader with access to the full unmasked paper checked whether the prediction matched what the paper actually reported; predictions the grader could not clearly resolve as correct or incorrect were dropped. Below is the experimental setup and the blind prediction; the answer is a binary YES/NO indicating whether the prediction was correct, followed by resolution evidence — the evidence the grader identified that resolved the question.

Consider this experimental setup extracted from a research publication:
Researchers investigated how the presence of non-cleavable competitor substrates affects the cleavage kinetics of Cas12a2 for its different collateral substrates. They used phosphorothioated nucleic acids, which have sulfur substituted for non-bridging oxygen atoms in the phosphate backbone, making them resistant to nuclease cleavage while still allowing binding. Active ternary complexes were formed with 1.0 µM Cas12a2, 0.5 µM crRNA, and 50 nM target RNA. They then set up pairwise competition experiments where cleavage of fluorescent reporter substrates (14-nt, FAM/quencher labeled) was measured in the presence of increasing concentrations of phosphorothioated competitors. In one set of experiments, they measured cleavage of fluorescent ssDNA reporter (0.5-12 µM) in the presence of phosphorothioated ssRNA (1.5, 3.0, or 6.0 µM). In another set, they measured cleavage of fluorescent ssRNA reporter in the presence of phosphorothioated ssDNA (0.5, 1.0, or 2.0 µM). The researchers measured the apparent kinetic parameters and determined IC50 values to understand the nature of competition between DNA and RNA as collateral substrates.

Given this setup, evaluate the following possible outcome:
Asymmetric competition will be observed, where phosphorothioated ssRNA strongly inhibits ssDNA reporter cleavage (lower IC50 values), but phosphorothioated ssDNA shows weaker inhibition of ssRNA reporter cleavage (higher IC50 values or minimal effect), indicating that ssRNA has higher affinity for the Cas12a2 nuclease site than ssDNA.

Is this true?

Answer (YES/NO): NO